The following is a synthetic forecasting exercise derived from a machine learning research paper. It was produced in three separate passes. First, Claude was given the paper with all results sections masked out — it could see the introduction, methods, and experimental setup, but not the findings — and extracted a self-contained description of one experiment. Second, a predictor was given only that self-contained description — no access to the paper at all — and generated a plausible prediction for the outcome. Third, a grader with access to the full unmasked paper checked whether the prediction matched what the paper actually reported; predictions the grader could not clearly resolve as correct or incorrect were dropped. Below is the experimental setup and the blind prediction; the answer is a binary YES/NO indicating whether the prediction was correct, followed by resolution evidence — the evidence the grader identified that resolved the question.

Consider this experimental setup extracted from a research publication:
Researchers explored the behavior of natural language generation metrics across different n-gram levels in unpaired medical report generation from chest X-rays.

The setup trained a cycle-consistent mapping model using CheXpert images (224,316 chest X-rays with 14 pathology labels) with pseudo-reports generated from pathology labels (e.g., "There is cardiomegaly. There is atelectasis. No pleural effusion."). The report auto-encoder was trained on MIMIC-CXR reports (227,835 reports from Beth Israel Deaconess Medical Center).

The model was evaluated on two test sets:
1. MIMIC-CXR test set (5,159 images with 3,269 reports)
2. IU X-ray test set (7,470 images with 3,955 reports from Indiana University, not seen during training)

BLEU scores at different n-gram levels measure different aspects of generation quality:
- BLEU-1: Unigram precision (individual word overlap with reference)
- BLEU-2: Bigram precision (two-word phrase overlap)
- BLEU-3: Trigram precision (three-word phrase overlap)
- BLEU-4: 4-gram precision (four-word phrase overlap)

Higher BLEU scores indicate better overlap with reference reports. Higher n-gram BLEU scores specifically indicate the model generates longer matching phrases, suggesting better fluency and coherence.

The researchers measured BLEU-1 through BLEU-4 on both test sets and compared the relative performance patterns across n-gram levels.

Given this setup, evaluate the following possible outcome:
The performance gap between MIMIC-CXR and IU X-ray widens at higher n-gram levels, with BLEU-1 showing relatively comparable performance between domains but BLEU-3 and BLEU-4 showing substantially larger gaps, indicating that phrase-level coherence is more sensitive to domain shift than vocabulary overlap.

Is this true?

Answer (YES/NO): NO